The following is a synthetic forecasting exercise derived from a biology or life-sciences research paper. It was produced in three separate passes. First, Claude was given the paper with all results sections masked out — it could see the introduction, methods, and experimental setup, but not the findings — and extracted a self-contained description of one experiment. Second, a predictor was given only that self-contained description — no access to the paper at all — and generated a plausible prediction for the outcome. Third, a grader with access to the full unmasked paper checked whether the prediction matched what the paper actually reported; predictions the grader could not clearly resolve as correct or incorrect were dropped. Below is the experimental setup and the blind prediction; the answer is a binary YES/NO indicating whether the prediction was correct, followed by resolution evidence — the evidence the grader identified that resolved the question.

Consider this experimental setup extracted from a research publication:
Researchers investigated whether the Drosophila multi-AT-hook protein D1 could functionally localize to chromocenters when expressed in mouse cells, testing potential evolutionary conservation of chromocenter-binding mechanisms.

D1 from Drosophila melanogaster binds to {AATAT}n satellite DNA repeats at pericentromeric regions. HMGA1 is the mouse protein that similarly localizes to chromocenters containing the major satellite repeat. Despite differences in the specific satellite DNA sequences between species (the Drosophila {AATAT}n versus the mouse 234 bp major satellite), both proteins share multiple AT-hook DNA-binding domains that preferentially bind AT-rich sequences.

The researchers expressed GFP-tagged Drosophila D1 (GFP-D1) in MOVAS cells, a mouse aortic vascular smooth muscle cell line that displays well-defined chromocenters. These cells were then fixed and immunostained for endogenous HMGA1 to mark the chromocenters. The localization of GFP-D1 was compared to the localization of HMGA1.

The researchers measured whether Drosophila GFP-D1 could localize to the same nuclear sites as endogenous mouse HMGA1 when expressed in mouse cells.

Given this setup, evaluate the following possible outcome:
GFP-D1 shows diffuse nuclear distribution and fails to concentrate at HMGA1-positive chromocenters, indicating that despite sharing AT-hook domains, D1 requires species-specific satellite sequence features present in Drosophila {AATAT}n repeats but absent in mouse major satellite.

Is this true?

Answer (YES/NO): NO